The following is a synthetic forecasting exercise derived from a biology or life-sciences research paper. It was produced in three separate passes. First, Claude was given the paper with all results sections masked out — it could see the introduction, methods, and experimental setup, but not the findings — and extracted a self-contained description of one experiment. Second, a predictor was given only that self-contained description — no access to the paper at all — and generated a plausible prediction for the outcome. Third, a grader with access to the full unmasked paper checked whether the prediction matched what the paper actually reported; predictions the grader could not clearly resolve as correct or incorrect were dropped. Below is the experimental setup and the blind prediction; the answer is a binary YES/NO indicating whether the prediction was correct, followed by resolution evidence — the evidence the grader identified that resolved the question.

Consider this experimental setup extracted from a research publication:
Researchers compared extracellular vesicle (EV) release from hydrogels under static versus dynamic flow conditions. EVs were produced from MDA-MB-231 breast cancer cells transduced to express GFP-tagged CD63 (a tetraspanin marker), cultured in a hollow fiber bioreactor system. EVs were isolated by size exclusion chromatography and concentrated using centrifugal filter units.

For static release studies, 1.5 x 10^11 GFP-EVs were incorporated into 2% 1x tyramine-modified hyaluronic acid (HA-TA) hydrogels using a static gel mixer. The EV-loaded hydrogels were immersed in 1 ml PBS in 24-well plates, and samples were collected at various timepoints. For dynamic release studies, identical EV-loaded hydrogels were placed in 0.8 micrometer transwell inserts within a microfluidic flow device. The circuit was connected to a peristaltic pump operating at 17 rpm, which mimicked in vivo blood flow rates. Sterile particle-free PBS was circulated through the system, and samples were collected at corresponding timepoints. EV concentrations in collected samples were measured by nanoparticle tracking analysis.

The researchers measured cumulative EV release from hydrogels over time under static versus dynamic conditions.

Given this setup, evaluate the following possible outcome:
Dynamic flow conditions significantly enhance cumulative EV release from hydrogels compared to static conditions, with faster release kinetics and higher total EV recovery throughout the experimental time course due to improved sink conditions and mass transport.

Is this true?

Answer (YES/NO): YES